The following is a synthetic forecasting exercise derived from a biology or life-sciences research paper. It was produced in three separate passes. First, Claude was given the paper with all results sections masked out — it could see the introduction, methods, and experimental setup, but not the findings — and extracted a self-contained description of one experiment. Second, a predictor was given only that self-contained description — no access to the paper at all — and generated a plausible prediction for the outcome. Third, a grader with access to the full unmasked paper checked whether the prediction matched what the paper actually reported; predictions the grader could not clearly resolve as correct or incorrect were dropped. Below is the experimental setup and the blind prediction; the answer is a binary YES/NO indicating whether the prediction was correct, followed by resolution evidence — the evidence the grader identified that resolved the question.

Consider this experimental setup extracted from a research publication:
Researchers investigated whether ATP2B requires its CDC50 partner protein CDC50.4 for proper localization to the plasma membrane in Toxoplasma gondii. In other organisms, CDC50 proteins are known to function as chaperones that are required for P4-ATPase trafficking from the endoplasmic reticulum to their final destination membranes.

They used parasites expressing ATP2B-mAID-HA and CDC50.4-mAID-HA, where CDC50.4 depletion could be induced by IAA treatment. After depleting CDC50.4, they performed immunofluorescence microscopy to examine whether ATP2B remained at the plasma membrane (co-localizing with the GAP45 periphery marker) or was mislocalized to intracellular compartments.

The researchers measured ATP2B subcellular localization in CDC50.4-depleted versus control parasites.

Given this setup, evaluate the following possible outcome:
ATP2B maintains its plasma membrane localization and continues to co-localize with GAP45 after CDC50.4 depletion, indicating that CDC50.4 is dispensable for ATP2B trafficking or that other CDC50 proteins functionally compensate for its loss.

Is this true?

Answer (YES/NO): NO